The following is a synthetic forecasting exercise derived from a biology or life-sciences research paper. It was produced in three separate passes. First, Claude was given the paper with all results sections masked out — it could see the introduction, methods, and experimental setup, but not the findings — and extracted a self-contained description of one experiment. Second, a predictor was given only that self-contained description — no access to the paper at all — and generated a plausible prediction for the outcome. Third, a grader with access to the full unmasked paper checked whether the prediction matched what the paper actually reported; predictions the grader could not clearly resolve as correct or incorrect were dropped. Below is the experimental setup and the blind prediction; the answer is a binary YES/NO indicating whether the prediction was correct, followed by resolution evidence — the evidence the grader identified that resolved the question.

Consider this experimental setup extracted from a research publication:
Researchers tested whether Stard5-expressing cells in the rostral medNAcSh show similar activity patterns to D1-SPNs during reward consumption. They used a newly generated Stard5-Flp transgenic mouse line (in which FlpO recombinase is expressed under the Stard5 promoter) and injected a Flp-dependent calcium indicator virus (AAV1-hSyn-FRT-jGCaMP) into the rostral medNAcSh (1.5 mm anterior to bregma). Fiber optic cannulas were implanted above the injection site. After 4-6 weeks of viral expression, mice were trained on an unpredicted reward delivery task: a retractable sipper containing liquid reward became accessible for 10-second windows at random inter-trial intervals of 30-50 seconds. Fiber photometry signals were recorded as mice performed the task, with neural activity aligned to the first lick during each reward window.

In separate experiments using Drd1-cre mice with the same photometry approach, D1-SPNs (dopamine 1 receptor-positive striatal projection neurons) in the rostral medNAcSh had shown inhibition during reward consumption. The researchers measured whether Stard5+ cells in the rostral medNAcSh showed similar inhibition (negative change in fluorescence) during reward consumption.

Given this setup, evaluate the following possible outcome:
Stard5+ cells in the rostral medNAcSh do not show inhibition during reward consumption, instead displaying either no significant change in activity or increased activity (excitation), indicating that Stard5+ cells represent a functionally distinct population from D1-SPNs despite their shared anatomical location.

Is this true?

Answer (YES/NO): NO